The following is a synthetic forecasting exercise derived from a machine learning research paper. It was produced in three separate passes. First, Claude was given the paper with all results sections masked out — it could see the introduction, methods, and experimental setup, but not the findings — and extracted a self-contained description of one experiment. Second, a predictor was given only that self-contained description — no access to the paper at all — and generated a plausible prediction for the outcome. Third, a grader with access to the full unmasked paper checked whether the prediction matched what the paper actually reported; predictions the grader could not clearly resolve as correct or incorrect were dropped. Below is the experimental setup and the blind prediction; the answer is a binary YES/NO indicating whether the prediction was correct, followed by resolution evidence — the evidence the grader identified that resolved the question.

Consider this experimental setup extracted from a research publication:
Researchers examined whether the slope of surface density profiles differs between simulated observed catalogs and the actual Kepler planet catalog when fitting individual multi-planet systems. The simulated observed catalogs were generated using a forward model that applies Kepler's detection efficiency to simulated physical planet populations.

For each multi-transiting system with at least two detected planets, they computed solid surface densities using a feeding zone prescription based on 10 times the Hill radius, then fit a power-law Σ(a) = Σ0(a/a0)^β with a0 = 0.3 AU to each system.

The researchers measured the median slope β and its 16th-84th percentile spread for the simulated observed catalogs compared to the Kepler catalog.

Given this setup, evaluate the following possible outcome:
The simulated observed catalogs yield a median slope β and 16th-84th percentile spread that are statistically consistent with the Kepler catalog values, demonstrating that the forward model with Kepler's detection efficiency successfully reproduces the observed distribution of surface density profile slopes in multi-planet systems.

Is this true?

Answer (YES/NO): NO